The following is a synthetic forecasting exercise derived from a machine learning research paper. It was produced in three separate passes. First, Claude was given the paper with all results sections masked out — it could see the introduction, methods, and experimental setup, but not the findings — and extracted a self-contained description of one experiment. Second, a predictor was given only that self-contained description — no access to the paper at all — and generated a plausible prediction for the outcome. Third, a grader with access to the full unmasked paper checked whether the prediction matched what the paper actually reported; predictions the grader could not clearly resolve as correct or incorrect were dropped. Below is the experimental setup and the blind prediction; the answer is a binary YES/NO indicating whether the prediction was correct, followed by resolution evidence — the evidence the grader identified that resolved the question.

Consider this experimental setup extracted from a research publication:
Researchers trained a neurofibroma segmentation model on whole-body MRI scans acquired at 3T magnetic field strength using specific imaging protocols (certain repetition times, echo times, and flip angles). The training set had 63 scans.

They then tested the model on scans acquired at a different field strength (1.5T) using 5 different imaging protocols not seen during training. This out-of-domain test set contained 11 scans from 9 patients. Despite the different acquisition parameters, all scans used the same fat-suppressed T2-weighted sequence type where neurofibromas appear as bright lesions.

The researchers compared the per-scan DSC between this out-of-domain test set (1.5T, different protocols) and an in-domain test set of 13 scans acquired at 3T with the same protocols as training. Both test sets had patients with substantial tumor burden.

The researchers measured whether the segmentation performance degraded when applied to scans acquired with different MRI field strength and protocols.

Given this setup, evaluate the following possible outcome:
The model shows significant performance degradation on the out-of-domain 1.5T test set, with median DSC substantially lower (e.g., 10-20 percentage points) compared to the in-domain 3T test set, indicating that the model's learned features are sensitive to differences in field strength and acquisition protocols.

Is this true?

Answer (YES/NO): YES